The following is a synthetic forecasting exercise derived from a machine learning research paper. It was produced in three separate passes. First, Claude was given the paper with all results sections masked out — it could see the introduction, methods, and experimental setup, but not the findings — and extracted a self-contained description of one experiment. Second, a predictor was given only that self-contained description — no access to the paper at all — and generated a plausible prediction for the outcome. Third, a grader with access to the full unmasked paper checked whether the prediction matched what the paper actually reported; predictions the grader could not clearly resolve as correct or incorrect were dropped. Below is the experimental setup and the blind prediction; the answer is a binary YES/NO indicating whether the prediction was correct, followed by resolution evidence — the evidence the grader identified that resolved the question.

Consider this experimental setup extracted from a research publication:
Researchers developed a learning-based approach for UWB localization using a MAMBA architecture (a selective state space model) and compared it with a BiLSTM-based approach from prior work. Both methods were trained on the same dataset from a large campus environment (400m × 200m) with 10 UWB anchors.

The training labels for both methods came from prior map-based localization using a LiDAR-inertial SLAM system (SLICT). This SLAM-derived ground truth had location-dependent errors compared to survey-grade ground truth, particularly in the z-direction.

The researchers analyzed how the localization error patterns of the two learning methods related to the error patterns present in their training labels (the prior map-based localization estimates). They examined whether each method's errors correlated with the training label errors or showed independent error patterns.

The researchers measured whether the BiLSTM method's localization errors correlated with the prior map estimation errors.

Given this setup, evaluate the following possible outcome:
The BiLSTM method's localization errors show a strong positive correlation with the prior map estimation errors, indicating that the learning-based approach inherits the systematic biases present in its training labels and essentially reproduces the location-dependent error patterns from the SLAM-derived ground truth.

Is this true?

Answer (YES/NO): YES